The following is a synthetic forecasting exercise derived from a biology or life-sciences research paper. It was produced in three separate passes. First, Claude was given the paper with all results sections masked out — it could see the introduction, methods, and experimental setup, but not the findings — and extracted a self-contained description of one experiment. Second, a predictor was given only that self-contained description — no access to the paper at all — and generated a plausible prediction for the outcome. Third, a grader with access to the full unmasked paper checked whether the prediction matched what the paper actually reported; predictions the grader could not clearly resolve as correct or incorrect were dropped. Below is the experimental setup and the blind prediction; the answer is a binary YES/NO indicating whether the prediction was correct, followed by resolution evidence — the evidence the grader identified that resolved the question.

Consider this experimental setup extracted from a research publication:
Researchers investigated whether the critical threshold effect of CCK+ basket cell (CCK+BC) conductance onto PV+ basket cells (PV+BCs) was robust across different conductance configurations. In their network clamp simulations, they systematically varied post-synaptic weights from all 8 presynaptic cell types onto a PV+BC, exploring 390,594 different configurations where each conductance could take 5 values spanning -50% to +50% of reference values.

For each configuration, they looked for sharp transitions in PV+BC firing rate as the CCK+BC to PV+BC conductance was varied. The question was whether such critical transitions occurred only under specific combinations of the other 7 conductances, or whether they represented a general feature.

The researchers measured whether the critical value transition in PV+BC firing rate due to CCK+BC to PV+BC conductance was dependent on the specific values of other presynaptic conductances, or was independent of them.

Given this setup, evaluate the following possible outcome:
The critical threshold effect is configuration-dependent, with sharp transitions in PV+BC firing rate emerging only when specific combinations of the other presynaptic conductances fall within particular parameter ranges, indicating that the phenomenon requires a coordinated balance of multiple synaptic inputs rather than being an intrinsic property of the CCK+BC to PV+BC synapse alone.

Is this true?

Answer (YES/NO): NO